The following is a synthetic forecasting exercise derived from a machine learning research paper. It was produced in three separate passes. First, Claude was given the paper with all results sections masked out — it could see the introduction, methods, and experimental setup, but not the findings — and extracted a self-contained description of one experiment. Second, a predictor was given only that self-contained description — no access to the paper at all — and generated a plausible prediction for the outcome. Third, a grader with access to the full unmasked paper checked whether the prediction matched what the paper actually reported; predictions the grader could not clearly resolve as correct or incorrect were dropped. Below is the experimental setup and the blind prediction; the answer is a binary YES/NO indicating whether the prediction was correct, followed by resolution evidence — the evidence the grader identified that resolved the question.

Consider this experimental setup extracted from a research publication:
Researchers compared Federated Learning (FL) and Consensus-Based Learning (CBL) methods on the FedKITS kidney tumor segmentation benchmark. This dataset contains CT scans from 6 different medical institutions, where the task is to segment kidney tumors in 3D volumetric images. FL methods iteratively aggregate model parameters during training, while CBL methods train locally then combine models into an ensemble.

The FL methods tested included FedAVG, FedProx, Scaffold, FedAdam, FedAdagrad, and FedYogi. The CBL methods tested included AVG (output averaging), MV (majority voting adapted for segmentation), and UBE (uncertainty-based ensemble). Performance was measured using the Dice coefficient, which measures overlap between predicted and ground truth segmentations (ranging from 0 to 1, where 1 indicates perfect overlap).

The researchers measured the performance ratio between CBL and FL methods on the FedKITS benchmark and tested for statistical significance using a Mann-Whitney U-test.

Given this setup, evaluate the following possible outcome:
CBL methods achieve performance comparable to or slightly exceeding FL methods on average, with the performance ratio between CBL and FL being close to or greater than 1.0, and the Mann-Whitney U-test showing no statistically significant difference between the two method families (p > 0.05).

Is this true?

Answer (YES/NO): NO